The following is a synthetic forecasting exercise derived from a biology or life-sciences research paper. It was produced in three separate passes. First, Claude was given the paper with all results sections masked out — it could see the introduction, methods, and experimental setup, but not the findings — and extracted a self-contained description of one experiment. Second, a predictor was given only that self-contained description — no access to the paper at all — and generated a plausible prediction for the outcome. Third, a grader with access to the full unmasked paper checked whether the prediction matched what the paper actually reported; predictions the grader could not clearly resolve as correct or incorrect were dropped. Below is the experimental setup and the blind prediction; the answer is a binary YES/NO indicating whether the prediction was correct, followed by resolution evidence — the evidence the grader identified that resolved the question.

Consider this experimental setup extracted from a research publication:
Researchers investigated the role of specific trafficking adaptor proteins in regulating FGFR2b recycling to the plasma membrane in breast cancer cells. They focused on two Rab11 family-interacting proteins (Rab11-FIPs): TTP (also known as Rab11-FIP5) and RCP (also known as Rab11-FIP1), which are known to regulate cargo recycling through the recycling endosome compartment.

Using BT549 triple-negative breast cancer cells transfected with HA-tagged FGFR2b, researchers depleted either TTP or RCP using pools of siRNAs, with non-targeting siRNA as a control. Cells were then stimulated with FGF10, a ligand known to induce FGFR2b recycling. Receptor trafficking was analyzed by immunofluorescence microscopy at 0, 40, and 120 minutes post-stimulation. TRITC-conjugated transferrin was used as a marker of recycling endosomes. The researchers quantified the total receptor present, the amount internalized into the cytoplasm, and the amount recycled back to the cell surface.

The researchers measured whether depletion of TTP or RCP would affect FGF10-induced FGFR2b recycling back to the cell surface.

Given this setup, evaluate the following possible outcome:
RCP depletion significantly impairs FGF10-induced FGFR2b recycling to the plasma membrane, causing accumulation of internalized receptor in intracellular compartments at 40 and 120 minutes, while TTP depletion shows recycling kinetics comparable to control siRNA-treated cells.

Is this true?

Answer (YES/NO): NO